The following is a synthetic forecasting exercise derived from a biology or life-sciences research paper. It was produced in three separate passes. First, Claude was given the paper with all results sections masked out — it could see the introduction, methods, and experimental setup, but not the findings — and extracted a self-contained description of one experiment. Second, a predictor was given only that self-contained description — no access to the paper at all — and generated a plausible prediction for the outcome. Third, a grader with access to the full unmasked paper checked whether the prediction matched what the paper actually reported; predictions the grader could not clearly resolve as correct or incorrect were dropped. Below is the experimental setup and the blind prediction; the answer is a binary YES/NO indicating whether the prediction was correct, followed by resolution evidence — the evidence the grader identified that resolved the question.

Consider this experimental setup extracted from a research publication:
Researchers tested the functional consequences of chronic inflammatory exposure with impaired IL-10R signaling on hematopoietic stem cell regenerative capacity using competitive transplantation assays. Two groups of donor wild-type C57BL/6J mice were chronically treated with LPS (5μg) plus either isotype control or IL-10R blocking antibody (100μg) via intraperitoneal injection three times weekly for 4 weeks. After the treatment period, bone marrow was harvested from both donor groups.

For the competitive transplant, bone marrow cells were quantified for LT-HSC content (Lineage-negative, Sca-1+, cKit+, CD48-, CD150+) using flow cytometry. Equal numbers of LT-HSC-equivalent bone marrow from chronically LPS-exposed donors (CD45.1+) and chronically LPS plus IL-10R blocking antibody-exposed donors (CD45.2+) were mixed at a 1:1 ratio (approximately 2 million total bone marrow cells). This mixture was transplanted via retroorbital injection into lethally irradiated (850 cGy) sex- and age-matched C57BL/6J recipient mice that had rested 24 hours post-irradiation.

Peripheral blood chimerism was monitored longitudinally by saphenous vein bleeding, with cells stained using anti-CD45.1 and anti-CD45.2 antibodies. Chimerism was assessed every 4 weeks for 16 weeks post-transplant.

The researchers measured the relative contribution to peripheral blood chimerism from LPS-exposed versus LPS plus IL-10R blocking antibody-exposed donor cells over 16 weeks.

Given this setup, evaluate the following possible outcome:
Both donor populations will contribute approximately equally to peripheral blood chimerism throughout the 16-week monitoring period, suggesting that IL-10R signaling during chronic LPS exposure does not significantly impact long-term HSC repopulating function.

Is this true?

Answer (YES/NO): NO